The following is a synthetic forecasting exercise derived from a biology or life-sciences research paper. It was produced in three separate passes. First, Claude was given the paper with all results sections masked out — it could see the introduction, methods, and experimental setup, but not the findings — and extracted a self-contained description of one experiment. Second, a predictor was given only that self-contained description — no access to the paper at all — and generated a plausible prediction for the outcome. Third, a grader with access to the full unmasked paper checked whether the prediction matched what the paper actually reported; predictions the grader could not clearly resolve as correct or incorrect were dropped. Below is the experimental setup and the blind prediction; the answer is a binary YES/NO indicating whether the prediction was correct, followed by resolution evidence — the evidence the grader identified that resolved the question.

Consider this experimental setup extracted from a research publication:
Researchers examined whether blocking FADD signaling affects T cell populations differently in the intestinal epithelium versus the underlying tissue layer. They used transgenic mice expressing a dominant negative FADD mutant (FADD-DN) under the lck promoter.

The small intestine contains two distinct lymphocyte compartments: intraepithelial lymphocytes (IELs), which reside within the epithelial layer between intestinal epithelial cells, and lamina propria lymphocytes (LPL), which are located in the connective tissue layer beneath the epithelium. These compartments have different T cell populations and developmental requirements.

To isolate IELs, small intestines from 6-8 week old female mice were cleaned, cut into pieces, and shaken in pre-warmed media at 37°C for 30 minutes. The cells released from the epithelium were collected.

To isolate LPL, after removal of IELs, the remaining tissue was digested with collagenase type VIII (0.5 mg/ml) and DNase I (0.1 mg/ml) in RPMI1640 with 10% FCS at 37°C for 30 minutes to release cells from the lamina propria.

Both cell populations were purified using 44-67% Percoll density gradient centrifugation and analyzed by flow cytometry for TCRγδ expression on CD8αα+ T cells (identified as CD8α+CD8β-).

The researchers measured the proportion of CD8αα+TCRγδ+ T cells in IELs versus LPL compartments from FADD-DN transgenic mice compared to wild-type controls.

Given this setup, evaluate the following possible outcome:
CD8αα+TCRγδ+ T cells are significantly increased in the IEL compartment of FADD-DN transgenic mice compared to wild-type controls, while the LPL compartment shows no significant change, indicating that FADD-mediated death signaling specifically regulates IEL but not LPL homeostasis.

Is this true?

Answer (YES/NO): NO